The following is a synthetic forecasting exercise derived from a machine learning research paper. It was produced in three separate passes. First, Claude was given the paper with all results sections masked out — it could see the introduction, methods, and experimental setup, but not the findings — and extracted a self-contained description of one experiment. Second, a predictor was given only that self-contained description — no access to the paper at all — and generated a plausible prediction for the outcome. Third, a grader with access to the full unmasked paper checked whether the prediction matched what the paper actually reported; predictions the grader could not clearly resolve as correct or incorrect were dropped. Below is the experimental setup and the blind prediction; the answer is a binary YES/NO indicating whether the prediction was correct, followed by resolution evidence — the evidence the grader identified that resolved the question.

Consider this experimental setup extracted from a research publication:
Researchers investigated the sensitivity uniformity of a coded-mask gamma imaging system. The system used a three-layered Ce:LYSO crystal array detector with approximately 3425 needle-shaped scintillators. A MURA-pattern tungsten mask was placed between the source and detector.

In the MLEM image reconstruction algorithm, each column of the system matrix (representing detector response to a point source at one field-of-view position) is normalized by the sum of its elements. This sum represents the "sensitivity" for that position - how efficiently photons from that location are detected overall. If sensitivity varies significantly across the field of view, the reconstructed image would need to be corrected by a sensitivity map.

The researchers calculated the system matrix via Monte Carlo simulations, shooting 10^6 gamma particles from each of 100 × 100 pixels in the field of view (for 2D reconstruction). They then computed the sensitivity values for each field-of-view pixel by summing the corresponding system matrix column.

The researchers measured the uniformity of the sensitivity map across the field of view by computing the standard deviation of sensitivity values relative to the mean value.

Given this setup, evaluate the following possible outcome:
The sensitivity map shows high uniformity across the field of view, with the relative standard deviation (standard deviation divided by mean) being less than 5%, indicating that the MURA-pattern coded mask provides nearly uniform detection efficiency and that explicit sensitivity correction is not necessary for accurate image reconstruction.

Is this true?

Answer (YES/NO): YES